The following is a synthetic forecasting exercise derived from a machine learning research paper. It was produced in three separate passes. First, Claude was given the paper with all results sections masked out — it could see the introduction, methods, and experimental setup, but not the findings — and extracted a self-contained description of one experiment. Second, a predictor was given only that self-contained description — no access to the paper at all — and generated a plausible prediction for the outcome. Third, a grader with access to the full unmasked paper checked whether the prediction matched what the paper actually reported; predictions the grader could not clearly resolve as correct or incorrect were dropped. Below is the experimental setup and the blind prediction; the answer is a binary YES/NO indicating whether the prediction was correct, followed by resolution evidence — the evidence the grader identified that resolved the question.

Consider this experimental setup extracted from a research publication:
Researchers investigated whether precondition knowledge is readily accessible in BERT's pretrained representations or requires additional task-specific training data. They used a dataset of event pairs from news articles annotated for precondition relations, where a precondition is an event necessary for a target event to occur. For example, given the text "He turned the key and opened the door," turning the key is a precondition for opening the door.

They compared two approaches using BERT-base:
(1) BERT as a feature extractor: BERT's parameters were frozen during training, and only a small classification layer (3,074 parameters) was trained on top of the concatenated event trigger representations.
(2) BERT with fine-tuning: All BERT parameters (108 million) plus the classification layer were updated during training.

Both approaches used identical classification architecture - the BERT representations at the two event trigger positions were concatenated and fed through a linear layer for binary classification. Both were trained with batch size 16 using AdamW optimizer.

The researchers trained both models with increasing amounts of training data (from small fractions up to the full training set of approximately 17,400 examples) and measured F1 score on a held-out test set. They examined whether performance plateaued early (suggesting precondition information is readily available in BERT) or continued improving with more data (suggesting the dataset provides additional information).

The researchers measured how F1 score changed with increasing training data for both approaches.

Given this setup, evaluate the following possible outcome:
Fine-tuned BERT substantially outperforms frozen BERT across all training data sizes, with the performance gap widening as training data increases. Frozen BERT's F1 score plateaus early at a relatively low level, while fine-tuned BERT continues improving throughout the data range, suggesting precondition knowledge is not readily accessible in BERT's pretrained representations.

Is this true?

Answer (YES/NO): NO